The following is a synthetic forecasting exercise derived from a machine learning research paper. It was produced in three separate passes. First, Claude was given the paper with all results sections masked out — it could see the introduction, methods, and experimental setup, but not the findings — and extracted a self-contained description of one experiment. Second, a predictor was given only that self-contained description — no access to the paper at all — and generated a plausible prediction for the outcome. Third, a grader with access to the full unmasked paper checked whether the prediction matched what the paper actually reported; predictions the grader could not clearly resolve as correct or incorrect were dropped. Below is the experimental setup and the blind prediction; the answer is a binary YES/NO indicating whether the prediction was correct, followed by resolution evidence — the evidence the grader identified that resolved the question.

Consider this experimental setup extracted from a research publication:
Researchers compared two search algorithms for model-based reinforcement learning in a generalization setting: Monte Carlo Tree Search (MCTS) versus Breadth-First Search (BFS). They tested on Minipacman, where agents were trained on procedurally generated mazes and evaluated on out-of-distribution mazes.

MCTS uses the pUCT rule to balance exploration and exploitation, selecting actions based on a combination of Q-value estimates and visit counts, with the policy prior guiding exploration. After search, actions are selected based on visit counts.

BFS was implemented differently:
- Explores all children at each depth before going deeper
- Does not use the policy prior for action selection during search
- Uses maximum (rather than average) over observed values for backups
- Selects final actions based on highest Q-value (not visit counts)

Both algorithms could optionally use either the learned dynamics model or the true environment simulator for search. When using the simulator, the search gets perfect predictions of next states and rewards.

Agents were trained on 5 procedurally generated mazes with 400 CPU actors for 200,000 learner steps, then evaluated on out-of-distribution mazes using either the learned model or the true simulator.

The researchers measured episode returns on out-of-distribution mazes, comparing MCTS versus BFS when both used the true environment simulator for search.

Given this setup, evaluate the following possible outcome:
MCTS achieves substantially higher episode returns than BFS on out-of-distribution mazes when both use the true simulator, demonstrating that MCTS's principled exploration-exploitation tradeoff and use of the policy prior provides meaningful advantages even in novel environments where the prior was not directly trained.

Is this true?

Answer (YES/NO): YES